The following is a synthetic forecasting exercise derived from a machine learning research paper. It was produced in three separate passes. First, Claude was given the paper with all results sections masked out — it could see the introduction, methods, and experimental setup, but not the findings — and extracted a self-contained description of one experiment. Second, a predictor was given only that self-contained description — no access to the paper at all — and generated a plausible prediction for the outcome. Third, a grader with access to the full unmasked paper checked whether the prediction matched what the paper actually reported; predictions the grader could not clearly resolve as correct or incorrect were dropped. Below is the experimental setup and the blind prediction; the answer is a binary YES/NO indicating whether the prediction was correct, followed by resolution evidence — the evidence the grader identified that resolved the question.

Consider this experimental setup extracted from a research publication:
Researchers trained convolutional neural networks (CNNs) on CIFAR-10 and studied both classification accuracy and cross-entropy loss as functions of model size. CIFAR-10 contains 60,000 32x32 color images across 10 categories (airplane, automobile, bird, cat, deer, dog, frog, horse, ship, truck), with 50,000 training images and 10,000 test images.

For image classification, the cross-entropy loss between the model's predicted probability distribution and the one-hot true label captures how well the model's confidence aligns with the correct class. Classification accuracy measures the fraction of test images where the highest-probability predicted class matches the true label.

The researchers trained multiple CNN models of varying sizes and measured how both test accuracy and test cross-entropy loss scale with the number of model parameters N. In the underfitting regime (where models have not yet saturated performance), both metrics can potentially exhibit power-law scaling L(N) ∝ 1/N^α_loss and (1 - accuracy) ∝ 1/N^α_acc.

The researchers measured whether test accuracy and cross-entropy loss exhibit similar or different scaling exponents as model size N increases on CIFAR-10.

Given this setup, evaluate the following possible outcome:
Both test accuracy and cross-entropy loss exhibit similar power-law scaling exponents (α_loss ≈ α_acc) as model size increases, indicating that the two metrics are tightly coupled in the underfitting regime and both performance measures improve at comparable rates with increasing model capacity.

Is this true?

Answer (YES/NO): YES